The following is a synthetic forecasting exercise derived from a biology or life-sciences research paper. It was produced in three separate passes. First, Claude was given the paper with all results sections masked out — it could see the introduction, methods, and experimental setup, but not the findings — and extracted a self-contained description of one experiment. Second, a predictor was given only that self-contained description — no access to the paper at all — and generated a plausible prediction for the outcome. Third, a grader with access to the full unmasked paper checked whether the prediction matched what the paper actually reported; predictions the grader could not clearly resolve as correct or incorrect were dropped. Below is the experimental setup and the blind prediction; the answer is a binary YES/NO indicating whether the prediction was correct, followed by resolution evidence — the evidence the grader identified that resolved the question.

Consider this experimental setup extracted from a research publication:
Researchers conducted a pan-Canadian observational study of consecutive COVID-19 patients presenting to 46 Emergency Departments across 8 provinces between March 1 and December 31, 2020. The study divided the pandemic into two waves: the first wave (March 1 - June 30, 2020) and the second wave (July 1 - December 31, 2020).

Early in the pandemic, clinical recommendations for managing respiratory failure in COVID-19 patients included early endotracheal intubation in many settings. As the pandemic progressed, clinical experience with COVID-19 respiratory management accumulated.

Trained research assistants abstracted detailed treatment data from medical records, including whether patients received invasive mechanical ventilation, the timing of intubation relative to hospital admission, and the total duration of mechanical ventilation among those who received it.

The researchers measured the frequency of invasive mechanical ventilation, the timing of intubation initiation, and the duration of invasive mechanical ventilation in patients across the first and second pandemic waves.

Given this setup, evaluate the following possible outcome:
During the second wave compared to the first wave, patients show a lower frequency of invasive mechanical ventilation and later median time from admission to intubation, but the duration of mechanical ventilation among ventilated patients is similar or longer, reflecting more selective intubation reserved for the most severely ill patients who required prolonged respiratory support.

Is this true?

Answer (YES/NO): NO